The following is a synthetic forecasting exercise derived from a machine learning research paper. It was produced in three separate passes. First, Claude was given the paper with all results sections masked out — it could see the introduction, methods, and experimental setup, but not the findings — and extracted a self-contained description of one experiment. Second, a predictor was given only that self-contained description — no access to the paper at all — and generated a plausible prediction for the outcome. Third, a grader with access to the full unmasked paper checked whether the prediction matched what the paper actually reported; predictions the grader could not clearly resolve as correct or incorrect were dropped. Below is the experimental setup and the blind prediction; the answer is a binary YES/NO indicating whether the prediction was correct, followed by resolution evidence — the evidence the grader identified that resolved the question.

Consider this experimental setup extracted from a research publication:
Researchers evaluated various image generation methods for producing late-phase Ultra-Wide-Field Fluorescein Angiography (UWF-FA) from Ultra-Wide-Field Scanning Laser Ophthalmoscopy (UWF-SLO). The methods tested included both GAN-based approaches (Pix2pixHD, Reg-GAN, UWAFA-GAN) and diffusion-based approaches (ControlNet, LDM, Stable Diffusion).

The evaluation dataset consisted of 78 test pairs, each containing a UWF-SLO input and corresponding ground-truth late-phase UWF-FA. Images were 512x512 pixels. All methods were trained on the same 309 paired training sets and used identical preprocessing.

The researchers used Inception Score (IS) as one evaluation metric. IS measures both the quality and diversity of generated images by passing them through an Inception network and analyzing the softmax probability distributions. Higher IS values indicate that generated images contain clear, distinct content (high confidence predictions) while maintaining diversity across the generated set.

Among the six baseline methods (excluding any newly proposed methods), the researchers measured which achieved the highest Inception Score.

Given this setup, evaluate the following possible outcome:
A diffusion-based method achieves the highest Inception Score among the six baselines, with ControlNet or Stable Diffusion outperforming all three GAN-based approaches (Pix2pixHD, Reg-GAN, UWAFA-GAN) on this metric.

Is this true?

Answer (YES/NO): NO